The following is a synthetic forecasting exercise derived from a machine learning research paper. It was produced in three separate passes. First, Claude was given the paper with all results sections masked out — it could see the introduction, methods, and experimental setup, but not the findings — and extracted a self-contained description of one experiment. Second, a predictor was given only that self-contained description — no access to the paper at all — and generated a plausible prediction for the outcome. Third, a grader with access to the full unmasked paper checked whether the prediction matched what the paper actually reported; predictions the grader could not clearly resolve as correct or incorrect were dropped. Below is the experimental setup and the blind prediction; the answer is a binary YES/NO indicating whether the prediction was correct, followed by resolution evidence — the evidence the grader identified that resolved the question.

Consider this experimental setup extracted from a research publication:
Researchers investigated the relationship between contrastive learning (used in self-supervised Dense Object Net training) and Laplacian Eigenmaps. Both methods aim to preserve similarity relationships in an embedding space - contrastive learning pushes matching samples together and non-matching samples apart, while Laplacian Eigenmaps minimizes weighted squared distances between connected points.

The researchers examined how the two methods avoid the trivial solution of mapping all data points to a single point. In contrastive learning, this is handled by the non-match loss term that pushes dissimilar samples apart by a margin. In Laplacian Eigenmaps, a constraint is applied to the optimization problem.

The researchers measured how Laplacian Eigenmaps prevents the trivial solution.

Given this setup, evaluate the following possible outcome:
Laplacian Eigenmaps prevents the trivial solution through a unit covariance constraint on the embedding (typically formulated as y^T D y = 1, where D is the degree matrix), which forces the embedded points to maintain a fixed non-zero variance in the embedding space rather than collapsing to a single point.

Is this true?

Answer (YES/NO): YES